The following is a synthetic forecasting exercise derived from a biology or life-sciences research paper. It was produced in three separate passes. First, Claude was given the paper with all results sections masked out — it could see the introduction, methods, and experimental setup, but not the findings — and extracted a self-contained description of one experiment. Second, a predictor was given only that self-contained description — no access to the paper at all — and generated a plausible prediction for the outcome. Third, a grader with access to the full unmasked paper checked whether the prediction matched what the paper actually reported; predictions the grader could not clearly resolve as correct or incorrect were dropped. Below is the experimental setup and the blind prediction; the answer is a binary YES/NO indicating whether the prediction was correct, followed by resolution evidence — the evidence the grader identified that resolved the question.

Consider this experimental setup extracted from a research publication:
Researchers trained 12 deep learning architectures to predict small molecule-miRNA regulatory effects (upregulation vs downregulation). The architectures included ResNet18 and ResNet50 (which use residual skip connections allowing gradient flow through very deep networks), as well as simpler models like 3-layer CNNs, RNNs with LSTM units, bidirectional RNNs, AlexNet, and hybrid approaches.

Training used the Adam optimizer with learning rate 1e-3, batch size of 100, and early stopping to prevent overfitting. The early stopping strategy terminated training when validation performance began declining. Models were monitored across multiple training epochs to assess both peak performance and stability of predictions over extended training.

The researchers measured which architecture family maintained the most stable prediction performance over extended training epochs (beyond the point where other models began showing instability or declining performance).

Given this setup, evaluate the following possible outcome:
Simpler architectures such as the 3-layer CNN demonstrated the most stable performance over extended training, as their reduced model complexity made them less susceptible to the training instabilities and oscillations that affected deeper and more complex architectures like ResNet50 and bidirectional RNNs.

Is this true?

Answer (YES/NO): NO